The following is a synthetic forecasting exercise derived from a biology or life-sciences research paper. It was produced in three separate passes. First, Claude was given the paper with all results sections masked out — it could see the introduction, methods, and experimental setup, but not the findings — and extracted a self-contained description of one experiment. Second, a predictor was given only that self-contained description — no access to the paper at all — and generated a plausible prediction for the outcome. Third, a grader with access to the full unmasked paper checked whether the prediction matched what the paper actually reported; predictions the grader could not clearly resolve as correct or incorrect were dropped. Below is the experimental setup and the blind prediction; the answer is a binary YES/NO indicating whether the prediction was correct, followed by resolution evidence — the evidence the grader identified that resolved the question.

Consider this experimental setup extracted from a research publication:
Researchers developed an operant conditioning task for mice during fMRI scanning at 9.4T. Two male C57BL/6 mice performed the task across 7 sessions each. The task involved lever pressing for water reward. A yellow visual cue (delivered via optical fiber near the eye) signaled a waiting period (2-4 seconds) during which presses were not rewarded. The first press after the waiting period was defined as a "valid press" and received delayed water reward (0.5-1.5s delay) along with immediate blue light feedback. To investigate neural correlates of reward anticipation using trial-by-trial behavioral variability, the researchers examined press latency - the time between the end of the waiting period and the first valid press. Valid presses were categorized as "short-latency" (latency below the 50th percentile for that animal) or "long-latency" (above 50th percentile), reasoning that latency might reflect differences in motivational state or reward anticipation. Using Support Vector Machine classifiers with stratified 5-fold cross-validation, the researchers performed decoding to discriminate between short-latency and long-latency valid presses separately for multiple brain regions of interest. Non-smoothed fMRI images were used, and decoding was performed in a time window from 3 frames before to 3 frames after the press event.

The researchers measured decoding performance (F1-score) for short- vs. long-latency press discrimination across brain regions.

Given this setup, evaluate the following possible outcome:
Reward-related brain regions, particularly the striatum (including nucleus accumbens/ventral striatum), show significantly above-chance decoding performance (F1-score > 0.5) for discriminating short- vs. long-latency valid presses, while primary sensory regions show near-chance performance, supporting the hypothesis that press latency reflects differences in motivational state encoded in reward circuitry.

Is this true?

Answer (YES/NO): NO